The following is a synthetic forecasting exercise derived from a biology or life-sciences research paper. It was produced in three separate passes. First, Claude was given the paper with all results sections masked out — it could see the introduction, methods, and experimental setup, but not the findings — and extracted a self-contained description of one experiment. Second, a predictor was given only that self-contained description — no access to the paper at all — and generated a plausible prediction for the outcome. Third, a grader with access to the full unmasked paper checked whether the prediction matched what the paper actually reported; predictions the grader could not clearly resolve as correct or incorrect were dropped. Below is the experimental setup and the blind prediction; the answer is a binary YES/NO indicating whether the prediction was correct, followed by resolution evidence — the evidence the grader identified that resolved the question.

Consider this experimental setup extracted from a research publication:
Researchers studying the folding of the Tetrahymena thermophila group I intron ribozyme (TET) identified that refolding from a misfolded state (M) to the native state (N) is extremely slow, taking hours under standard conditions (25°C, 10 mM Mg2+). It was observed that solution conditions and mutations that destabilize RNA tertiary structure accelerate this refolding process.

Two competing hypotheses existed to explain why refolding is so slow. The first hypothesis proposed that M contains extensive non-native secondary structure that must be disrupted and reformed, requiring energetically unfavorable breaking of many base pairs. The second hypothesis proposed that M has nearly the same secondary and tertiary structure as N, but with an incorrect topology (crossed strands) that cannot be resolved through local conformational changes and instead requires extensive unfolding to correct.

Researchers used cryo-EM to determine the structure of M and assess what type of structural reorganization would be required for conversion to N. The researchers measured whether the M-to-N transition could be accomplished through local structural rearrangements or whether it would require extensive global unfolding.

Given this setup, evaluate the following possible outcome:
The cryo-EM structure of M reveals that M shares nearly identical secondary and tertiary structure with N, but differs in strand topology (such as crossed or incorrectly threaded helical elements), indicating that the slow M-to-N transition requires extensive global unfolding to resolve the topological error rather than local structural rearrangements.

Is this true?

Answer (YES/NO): YES